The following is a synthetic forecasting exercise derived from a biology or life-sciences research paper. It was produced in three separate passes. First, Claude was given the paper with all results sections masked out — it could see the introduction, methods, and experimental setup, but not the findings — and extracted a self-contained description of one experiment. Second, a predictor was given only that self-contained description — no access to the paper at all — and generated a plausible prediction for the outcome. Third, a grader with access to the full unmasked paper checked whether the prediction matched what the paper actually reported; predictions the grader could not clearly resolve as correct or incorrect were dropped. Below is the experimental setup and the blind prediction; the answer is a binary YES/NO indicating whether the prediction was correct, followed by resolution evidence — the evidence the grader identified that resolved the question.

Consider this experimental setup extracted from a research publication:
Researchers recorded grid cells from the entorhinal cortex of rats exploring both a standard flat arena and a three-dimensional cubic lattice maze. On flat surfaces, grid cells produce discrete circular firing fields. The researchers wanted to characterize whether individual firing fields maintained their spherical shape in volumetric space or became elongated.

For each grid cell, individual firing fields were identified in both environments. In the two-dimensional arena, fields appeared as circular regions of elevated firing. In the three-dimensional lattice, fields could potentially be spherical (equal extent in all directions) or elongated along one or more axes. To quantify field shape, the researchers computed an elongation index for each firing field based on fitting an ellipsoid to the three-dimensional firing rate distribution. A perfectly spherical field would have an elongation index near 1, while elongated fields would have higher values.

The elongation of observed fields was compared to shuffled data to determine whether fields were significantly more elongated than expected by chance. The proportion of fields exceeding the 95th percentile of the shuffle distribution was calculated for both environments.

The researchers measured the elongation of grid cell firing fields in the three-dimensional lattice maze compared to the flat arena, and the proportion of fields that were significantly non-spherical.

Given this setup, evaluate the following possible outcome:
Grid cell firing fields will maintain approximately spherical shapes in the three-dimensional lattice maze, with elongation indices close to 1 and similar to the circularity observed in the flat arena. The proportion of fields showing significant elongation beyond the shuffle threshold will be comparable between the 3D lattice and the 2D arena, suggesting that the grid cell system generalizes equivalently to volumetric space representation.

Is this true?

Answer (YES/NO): NO